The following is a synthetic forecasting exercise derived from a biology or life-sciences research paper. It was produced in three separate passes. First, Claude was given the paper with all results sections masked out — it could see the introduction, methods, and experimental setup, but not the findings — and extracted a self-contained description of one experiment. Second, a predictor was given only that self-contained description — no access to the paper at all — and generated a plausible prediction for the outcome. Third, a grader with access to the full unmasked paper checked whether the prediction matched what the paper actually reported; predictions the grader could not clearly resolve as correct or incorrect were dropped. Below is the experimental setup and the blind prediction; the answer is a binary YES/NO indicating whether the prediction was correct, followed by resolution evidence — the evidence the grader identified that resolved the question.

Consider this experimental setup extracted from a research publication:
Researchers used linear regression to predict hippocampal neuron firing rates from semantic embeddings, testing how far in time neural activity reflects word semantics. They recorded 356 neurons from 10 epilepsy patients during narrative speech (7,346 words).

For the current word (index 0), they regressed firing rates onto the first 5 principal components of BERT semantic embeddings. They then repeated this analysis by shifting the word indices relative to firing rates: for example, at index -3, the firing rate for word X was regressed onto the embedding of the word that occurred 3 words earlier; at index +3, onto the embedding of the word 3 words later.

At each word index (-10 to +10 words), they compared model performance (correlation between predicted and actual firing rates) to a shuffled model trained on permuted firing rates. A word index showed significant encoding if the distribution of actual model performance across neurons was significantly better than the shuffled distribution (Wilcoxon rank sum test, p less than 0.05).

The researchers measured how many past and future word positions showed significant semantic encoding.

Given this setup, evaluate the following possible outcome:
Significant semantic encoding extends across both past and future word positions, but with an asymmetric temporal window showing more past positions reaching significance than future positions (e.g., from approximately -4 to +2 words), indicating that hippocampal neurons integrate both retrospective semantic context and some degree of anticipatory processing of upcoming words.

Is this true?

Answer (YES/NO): NO